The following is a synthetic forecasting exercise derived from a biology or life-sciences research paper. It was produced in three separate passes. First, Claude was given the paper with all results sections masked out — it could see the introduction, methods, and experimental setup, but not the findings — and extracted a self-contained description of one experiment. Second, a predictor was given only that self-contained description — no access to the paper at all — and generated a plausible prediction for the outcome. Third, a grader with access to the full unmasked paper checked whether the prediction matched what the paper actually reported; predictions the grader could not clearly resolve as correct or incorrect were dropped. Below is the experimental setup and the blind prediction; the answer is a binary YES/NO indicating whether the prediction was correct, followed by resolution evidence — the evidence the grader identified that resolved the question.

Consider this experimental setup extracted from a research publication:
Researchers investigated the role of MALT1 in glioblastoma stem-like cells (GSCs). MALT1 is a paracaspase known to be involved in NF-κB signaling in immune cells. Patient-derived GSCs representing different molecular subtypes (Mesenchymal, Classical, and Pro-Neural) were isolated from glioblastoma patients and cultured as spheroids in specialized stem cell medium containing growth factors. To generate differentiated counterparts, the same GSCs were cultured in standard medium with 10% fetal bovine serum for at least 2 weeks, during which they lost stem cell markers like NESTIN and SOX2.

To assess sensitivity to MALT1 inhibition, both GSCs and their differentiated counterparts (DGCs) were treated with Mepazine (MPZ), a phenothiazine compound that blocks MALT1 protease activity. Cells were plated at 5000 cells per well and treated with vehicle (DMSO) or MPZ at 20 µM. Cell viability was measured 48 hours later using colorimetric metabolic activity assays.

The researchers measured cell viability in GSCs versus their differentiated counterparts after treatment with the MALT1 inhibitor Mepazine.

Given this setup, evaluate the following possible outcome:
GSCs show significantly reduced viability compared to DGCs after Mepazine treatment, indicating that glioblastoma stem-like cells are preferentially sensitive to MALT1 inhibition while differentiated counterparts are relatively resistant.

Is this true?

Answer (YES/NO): NO